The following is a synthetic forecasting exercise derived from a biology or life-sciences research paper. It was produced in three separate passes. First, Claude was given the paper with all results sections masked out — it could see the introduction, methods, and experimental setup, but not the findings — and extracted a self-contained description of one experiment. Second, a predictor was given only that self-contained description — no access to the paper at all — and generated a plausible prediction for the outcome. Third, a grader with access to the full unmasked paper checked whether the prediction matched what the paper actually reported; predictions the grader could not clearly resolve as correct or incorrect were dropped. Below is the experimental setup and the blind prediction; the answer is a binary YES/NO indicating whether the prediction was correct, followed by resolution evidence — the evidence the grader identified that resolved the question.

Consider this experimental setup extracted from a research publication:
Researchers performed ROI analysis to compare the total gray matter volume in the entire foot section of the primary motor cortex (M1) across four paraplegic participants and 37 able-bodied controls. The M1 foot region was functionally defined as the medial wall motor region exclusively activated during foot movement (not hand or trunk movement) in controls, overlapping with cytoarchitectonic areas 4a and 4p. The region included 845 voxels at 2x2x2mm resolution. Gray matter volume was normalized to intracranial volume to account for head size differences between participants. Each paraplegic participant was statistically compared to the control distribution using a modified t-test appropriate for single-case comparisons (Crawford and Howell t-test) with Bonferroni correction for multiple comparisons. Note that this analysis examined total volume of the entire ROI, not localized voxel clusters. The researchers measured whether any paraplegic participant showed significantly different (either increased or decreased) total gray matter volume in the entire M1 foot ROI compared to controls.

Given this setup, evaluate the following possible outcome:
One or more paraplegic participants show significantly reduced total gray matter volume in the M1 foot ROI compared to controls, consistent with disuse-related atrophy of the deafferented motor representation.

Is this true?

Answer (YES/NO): NO